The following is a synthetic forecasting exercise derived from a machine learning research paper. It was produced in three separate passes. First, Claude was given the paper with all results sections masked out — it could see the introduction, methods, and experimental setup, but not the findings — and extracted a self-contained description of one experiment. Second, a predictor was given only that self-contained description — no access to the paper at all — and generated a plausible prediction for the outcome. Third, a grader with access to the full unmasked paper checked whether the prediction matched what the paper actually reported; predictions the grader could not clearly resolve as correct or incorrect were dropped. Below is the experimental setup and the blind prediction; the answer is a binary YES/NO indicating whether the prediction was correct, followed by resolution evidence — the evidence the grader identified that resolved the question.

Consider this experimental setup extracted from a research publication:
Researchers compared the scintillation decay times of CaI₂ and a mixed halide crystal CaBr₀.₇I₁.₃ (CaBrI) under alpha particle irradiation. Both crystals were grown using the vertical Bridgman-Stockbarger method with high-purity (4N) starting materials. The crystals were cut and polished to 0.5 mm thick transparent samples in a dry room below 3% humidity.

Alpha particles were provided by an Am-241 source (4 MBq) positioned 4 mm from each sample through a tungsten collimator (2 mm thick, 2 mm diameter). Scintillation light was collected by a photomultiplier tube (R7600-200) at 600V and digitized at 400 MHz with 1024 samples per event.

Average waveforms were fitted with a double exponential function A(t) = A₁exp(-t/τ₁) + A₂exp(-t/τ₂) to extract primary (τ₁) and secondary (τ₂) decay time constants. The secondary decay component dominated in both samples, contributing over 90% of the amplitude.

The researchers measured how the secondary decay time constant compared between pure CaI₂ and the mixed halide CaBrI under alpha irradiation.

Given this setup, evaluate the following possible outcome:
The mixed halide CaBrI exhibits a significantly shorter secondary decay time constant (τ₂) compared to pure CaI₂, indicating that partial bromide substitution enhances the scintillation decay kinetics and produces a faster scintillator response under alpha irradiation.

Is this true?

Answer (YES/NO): NO